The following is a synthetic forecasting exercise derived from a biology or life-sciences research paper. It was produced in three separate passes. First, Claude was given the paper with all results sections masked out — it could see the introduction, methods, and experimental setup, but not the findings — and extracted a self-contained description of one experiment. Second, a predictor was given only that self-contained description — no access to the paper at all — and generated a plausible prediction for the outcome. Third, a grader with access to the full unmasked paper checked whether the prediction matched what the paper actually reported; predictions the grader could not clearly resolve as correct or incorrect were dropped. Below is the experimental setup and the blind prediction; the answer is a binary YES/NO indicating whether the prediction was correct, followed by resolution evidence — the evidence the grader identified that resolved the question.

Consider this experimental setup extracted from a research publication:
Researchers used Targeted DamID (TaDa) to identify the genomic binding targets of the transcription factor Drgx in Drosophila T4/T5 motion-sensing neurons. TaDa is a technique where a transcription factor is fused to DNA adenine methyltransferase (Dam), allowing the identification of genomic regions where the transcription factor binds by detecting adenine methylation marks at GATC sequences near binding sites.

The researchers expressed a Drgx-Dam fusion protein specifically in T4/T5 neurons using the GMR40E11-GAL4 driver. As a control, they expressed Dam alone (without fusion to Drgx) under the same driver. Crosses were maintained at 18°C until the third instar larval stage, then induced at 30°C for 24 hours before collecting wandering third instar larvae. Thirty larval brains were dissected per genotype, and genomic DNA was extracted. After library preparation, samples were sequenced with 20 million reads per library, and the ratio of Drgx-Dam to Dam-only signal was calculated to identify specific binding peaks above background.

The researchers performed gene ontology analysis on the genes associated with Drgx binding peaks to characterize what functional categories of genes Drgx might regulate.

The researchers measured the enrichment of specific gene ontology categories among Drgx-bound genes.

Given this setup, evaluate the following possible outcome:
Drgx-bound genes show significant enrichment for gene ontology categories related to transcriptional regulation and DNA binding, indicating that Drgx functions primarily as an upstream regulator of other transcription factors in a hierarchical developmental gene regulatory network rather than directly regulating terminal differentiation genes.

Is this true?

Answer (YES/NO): NO